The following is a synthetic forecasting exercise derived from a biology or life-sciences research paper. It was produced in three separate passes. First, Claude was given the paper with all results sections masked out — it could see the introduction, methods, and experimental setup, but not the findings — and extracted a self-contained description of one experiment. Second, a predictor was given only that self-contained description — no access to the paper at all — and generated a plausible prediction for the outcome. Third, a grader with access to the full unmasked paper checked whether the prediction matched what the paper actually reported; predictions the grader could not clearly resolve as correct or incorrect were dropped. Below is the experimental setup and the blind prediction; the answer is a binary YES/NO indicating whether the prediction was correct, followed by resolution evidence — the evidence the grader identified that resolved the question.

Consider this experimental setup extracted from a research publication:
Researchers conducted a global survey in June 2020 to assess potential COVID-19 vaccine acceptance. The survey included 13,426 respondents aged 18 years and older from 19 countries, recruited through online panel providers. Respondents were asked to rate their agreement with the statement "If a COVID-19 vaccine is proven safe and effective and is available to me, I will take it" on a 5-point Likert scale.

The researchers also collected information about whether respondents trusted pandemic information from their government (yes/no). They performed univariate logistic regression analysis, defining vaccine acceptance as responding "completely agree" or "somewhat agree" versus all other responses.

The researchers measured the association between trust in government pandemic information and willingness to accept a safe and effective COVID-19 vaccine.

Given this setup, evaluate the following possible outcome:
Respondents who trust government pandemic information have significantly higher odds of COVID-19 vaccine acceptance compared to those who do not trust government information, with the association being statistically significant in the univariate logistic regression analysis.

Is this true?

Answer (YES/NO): YES